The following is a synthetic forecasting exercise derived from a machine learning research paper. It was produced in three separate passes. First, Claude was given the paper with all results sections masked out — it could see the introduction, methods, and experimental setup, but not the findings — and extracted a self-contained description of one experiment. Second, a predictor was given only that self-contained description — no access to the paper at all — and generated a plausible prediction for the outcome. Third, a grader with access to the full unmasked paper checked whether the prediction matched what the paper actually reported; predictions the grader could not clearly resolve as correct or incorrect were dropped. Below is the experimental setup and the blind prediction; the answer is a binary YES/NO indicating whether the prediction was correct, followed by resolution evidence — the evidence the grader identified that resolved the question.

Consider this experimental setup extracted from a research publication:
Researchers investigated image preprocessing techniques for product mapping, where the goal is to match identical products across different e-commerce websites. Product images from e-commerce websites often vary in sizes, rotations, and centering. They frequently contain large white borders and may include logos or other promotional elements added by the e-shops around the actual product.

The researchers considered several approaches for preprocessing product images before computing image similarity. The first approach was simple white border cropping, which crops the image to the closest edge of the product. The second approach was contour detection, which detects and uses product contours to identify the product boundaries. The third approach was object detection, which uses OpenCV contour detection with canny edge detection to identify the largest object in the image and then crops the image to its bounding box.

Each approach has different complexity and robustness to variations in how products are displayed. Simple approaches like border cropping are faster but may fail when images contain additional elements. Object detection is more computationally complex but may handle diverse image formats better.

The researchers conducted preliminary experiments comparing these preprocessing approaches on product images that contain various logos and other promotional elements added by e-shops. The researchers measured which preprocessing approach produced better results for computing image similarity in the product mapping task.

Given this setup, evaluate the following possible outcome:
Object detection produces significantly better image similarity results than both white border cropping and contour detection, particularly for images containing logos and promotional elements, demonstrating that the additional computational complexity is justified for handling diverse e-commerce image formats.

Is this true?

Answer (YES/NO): YES